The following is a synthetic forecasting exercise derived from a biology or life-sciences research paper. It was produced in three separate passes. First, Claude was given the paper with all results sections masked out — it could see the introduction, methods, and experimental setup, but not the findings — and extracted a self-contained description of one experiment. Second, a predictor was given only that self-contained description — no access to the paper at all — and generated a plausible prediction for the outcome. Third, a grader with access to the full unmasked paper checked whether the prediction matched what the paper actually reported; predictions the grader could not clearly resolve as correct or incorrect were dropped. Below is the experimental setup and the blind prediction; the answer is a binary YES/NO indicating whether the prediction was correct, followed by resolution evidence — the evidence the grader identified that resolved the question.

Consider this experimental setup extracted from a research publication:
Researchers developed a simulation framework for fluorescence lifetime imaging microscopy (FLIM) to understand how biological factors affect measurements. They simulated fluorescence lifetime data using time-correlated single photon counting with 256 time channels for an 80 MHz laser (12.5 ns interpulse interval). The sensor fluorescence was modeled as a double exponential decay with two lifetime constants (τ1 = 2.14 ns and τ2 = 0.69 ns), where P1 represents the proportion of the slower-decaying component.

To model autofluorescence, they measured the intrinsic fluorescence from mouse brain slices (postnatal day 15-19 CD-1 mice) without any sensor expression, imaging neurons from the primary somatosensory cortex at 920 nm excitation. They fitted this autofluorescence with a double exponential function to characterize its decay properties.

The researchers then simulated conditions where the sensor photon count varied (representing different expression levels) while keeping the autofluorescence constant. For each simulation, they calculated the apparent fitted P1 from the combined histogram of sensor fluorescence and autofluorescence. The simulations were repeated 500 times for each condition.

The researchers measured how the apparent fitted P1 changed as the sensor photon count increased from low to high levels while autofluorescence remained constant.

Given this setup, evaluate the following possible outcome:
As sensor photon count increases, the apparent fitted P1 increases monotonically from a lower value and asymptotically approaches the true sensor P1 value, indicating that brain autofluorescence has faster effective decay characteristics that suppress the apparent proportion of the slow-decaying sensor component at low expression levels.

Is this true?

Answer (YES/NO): YES